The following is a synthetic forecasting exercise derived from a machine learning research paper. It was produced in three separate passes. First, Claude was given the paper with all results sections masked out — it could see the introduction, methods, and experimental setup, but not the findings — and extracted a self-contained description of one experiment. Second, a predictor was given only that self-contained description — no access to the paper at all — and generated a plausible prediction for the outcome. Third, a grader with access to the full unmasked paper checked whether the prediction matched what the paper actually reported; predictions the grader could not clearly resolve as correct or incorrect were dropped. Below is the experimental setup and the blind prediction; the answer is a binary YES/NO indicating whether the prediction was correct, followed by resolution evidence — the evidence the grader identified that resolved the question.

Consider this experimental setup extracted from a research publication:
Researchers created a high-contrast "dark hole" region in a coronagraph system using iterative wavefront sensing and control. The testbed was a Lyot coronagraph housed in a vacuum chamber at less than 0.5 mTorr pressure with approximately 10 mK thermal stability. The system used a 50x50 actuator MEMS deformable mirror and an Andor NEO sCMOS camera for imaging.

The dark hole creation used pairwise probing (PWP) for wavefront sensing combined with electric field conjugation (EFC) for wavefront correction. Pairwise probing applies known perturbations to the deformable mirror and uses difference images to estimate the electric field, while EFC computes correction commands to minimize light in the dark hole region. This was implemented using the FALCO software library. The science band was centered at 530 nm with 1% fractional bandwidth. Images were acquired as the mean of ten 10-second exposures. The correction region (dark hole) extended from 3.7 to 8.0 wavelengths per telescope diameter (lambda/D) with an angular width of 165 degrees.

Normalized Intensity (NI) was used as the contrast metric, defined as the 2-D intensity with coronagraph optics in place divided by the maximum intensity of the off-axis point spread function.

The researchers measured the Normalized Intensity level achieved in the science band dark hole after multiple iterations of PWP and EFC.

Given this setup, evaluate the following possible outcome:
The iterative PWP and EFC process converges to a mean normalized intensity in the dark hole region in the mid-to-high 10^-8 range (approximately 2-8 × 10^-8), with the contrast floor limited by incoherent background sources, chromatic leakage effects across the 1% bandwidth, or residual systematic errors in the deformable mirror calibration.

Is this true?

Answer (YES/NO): NO